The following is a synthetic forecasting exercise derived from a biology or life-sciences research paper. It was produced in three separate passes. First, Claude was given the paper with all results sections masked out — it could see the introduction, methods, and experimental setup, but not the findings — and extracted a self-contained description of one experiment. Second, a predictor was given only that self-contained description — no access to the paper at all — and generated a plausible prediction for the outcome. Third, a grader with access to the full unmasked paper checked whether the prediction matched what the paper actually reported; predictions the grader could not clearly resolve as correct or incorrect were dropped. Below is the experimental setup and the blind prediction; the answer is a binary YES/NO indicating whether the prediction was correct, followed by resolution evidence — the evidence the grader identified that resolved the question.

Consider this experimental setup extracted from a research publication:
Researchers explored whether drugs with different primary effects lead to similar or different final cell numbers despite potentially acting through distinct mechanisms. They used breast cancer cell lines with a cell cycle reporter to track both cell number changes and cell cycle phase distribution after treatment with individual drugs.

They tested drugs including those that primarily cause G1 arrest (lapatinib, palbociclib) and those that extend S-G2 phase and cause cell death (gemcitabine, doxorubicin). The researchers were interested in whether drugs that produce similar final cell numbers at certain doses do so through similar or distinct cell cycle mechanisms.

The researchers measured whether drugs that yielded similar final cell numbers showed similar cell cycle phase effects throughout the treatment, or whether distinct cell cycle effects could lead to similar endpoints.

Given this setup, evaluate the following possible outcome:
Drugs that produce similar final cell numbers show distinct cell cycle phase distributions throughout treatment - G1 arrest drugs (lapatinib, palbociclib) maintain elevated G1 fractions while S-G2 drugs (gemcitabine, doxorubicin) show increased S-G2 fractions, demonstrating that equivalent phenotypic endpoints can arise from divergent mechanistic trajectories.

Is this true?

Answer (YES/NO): YES